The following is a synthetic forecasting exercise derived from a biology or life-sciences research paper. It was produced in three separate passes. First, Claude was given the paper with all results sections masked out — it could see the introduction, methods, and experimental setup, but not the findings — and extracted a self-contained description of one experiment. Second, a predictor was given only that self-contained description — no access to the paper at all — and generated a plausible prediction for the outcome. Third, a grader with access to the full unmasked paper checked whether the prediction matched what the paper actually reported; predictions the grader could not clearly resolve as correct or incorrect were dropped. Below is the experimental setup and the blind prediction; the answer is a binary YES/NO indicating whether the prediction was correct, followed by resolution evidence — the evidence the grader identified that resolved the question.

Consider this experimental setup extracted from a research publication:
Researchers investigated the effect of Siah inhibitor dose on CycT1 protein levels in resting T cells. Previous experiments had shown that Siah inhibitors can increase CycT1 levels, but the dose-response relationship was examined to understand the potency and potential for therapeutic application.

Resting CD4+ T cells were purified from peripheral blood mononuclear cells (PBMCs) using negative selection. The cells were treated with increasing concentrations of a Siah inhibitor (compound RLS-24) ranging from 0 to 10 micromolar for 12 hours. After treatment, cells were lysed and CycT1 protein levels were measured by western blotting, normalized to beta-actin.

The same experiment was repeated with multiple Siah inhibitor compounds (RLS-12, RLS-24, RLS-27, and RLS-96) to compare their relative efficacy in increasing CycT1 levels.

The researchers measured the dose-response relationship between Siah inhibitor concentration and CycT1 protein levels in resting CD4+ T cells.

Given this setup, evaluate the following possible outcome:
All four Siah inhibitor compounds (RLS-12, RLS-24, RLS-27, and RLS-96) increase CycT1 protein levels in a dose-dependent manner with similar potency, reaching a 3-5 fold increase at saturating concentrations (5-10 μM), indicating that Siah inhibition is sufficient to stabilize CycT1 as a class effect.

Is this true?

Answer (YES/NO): NO